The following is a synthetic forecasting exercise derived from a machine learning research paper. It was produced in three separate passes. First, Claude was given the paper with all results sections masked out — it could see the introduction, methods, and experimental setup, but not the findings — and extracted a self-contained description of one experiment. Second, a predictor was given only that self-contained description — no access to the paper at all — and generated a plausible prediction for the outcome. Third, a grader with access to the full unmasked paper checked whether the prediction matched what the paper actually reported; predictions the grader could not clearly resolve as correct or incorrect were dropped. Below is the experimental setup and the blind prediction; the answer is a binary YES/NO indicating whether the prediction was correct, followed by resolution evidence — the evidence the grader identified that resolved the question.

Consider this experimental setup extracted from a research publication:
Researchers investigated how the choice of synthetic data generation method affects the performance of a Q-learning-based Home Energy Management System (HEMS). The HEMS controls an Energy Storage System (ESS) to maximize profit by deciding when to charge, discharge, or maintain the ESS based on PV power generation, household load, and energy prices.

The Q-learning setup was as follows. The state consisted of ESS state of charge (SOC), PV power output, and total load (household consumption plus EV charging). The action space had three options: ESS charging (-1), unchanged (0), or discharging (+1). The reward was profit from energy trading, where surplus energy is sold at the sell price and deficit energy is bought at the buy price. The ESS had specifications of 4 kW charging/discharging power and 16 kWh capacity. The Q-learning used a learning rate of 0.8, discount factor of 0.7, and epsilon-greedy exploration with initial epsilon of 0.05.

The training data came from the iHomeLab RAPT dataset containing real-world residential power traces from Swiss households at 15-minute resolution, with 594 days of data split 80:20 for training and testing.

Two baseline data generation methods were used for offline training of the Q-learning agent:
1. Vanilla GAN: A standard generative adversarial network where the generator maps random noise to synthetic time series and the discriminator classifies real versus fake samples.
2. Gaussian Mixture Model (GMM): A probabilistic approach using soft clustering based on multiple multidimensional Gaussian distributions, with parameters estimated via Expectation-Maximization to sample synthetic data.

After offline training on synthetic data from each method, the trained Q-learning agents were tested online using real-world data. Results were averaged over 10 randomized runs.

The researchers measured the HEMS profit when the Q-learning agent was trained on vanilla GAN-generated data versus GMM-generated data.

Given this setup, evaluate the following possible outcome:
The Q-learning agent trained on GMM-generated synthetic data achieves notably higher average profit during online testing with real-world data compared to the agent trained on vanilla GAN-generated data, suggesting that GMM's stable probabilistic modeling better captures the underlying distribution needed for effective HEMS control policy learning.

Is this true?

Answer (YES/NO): NO